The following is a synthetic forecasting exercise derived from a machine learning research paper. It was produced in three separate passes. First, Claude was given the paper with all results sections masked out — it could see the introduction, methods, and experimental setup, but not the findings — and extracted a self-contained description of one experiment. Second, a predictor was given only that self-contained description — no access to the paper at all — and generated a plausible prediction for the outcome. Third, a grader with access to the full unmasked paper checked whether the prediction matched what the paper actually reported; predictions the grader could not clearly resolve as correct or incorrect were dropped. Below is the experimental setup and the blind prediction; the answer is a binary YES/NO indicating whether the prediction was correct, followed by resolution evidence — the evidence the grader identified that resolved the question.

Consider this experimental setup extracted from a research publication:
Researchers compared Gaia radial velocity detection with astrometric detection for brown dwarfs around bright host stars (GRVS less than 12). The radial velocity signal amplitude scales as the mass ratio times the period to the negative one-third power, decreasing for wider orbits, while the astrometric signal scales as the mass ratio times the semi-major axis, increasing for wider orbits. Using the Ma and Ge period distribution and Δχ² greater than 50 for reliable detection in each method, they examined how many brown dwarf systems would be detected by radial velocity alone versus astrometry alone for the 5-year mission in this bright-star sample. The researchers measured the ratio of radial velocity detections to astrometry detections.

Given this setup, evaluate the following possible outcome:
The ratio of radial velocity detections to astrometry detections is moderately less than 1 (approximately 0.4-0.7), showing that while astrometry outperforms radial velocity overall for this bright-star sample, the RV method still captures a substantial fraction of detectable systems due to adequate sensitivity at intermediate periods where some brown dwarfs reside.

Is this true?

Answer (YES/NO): NO